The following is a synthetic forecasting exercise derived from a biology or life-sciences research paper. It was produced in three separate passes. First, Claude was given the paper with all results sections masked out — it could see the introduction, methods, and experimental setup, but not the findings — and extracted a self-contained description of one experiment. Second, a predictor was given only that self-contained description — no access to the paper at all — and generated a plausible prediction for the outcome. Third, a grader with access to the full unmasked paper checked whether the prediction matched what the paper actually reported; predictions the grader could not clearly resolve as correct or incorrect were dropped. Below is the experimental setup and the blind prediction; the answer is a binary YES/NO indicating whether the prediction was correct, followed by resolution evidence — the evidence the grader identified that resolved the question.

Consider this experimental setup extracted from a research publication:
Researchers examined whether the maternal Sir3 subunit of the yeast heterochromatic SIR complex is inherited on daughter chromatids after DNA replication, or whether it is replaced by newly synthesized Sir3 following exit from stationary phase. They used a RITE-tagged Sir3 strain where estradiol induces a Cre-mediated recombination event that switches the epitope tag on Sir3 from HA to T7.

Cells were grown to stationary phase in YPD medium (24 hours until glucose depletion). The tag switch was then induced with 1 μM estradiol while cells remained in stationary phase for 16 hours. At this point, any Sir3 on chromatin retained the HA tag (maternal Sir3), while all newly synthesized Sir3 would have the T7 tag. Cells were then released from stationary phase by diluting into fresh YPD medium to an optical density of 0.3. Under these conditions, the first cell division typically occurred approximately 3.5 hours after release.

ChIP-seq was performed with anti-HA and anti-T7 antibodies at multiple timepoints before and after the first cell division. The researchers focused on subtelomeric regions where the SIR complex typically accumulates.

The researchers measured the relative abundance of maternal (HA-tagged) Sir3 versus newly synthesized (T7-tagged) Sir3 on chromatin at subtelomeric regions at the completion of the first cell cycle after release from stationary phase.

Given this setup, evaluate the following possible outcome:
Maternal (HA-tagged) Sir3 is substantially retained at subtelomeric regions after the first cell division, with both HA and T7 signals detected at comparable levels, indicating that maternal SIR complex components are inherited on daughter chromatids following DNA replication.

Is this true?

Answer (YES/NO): NO